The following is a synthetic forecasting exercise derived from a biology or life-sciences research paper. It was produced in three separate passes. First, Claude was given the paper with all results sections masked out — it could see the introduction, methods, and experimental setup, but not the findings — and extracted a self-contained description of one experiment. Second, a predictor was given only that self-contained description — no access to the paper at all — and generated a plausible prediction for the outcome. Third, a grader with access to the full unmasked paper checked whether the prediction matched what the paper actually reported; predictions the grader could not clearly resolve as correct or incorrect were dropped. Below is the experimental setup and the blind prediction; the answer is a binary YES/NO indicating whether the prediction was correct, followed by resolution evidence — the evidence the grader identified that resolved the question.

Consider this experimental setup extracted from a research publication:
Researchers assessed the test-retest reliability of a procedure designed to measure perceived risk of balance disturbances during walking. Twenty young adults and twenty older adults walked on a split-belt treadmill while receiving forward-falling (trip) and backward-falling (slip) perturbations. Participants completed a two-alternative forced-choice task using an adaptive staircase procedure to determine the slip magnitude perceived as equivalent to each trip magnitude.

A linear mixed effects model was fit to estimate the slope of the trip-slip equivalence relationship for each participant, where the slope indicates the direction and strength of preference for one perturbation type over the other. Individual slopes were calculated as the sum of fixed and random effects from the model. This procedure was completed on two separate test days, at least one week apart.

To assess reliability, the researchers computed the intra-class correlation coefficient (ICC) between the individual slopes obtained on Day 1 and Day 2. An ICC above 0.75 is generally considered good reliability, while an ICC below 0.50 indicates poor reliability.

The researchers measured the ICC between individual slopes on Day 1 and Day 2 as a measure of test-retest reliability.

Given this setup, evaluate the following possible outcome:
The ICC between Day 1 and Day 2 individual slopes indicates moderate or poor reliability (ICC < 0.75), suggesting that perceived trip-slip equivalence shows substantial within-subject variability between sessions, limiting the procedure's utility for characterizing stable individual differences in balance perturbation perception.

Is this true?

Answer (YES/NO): YES